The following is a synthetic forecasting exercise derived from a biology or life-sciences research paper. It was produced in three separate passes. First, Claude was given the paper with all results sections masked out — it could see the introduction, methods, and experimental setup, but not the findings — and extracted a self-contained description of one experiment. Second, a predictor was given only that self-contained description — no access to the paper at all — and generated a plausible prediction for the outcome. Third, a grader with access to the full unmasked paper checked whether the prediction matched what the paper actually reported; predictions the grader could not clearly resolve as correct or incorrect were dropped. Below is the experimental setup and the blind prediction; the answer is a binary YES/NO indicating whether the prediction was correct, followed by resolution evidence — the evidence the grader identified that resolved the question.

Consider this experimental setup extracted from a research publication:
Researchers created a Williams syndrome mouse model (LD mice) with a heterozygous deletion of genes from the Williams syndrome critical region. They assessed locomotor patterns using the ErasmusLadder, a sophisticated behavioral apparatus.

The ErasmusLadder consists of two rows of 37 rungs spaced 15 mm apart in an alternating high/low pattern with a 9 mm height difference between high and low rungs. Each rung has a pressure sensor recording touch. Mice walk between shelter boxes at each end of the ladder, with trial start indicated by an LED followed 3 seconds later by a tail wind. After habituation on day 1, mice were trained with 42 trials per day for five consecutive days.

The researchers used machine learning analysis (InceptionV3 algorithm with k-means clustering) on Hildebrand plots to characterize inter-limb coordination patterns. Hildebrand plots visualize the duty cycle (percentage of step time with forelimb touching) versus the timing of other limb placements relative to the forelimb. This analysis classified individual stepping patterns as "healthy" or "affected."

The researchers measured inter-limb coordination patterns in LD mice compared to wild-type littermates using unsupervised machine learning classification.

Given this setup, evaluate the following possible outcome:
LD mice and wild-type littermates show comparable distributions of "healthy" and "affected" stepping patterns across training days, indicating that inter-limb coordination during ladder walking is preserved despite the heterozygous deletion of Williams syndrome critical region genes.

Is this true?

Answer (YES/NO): NO